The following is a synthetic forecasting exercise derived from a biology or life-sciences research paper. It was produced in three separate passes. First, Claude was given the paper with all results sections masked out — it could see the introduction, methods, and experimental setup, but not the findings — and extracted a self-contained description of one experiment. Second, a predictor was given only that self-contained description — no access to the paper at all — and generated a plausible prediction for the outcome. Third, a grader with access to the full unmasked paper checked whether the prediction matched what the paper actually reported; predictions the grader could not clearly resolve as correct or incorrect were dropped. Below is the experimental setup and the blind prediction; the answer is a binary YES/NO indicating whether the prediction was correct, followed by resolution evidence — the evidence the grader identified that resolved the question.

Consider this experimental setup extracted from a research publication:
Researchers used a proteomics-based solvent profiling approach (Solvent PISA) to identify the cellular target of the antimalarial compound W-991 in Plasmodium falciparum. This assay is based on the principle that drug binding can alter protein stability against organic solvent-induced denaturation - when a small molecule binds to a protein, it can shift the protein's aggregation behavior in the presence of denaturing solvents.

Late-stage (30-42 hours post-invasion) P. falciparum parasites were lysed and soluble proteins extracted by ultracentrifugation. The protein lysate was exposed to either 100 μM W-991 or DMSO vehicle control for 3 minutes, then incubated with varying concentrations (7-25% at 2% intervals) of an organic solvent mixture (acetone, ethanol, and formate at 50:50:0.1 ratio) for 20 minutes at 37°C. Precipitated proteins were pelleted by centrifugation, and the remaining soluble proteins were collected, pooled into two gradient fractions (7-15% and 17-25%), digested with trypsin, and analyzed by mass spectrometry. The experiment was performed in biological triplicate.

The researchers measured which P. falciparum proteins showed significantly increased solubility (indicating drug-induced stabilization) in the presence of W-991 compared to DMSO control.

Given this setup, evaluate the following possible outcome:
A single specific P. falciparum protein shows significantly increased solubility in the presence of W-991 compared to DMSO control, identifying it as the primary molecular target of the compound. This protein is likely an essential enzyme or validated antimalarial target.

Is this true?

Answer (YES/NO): NO